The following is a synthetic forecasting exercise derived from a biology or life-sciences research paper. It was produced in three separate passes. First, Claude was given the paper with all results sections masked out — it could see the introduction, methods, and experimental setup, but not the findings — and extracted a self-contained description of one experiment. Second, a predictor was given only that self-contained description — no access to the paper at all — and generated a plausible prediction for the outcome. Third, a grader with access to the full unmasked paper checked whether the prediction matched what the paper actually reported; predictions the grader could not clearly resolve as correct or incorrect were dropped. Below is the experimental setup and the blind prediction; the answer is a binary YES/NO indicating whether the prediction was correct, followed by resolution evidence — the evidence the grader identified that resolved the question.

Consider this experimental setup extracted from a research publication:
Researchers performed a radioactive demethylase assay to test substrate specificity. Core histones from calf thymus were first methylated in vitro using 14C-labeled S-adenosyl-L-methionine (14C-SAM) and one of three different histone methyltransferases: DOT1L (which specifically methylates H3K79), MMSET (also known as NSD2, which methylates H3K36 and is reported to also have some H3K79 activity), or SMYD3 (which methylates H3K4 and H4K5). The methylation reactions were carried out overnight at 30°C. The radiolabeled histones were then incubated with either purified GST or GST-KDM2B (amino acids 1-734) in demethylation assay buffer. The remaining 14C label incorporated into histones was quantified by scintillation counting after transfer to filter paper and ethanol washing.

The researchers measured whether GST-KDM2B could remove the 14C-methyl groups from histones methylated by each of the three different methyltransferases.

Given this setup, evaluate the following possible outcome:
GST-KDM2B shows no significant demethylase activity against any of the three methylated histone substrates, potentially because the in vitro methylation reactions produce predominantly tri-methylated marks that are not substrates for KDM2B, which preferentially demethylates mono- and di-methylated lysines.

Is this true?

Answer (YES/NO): NO